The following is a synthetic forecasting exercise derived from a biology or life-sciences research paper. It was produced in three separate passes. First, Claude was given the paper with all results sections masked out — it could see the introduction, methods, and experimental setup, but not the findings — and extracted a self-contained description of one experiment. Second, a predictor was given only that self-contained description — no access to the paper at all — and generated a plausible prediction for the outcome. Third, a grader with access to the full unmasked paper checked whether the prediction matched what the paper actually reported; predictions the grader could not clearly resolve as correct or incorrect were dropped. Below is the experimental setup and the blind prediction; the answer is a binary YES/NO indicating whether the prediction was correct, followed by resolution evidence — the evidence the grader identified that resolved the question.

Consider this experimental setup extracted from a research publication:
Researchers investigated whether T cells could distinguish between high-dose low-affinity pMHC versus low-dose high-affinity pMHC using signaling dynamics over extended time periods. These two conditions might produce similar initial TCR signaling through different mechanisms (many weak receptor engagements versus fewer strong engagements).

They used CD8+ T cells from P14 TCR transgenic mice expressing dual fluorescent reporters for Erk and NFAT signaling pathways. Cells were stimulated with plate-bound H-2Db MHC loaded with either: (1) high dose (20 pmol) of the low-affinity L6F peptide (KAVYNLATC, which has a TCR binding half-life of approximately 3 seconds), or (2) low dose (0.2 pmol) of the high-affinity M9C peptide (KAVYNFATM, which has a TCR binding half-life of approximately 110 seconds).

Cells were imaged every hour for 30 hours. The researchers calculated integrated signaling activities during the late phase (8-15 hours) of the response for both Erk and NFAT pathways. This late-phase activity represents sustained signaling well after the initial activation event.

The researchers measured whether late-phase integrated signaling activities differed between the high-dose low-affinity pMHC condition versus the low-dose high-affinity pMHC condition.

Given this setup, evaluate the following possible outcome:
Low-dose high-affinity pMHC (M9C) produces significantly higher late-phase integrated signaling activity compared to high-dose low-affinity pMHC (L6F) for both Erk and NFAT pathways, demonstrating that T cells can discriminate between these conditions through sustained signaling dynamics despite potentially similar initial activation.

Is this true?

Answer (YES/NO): NO